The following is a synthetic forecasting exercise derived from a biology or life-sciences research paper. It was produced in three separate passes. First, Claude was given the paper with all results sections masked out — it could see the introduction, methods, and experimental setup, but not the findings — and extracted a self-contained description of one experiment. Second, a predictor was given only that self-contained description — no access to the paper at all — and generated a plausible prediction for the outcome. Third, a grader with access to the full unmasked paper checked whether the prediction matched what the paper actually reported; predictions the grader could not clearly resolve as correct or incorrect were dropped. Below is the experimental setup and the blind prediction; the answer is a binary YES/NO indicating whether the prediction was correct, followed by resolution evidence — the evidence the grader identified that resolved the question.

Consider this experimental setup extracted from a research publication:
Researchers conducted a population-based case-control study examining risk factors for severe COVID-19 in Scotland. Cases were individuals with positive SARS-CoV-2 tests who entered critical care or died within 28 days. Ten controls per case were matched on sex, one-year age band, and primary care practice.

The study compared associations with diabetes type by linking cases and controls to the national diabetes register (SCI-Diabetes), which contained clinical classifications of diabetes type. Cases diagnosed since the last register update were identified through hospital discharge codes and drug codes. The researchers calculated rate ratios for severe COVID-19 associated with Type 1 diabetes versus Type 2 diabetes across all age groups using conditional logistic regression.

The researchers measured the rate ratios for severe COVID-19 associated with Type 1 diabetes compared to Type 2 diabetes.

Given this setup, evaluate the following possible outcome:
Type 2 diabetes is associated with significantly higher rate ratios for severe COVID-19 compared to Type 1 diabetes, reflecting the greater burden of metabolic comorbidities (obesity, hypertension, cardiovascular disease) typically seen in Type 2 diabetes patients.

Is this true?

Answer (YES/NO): NO